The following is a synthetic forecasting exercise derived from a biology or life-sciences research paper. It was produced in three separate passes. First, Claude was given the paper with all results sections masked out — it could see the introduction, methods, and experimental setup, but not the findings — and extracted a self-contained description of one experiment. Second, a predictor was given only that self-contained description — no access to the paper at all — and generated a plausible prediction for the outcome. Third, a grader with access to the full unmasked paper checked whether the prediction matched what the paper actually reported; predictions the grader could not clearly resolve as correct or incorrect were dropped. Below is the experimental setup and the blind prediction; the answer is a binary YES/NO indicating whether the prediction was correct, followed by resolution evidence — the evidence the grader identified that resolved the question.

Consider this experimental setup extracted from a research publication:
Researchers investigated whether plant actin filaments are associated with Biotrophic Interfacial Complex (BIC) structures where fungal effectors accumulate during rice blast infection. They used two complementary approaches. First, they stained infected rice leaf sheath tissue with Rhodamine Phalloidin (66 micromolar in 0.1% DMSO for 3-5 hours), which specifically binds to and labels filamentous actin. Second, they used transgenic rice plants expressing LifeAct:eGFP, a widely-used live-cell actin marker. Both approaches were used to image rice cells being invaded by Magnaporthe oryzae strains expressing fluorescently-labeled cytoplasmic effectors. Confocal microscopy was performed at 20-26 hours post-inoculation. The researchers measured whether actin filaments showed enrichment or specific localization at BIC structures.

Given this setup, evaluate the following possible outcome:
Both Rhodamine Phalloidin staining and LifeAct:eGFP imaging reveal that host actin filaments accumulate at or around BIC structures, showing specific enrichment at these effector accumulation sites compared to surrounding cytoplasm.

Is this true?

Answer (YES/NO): YES